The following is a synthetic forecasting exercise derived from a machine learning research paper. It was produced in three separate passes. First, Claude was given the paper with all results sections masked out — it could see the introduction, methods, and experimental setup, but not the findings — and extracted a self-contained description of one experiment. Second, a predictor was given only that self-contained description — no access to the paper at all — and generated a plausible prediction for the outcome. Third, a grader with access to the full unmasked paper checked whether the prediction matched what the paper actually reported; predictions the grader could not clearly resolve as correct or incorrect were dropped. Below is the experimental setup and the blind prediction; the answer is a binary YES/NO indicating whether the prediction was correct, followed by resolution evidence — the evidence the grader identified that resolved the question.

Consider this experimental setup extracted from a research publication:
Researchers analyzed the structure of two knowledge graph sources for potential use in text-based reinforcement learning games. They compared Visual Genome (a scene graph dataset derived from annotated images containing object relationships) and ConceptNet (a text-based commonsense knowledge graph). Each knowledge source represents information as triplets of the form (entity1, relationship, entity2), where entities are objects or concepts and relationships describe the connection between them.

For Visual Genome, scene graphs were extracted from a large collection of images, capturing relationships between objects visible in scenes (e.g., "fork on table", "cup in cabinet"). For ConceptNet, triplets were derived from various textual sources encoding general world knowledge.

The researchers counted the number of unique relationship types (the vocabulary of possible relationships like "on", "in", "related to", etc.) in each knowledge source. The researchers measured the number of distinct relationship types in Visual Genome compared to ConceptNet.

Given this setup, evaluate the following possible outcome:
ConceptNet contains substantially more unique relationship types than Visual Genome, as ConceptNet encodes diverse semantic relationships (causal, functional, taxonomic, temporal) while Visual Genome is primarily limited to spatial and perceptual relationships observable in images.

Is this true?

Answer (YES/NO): NO